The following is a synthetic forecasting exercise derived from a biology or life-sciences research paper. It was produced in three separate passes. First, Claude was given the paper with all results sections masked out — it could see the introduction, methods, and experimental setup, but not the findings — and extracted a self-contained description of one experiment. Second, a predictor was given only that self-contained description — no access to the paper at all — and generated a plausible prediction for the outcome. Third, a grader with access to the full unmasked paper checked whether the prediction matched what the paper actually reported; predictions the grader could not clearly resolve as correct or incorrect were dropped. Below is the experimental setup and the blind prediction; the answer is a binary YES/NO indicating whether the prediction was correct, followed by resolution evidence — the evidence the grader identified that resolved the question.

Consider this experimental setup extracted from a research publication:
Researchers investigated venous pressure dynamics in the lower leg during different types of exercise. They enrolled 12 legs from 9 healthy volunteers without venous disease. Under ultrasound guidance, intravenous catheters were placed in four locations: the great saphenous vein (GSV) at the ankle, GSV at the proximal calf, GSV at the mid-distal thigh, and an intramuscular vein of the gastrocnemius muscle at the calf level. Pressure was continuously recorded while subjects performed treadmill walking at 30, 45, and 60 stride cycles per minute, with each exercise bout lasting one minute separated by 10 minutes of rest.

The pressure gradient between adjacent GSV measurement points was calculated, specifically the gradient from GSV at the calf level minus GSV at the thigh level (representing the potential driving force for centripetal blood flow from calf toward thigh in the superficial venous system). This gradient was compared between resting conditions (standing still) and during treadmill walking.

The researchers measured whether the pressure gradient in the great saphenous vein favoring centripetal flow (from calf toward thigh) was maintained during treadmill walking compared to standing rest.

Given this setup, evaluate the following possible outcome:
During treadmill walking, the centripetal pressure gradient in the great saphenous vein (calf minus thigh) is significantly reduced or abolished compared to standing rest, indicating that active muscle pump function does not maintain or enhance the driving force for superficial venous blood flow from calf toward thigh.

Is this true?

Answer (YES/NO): YES